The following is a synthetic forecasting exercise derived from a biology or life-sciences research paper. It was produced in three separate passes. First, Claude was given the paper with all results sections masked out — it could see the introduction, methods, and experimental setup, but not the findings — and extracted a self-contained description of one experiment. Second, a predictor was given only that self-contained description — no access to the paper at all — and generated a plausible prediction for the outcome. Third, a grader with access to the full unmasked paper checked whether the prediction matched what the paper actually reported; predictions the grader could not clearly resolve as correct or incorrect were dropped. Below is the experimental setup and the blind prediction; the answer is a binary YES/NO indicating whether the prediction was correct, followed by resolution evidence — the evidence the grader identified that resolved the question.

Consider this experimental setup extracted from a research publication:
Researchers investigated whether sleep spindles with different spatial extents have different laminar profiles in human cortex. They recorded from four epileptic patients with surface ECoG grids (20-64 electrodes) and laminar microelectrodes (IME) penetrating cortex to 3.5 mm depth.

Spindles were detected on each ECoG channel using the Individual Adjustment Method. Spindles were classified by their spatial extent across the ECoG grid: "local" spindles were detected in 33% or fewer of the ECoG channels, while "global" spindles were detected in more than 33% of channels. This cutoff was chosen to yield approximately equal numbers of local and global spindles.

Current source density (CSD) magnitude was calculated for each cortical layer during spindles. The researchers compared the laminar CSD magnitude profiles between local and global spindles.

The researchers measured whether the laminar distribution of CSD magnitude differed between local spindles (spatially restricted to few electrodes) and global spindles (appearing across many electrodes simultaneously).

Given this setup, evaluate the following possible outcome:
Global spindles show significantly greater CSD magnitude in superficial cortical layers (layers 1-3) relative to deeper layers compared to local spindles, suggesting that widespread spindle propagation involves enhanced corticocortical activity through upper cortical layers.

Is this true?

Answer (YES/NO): NO